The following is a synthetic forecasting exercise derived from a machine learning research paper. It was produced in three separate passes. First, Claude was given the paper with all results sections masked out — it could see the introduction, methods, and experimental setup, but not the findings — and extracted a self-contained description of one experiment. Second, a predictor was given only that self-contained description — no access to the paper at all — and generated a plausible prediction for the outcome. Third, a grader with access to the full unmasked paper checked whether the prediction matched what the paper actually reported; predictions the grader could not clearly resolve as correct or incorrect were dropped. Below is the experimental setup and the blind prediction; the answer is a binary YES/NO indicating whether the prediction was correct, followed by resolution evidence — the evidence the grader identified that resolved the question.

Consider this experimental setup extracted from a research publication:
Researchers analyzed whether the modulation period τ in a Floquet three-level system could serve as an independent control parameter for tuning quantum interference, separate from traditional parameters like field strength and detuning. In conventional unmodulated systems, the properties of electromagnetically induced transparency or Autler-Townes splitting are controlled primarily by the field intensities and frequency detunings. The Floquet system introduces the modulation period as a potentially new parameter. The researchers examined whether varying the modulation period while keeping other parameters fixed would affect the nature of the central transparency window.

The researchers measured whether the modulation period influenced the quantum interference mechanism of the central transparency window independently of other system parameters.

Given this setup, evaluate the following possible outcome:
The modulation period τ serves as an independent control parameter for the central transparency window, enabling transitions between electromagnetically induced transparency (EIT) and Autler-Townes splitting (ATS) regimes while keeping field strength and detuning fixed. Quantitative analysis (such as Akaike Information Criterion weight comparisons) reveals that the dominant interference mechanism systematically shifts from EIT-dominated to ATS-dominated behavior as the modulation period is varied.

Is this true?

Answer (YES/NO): NO